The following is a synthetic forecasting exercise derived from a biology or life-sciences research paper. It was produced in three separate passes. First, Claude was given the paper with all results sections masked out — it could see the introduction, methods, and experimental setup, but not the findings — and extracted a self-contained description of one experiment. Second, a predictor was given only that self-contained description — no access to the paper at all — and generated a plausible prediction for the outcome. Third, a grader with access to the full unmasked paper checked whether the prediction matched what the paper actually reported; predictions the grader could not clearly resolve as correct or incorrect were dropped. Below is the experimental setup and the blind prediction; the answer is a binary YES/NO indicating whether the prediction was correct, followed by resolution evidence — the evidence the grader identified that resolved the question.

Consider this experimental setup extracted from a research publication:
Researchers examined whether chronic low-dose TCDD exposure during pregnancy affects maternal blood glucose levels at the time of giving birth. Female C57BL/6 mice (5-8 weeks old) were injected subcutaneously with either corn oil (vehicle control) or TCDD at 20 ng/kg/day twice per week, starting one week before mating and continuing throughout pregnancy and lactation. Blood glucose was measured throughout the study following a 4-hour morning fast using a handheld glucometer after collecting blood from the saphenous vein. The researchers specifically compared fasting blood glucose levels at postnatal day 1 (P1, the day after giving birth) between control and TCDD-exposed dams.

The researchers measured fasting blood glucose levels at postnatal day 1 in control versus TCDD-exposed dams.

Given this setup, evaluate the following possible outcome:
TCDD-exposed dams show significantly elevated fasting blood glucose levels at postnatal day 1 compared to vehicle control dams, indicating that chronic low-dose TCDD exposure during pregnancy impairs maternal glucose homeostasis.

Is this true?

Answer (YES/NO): NO